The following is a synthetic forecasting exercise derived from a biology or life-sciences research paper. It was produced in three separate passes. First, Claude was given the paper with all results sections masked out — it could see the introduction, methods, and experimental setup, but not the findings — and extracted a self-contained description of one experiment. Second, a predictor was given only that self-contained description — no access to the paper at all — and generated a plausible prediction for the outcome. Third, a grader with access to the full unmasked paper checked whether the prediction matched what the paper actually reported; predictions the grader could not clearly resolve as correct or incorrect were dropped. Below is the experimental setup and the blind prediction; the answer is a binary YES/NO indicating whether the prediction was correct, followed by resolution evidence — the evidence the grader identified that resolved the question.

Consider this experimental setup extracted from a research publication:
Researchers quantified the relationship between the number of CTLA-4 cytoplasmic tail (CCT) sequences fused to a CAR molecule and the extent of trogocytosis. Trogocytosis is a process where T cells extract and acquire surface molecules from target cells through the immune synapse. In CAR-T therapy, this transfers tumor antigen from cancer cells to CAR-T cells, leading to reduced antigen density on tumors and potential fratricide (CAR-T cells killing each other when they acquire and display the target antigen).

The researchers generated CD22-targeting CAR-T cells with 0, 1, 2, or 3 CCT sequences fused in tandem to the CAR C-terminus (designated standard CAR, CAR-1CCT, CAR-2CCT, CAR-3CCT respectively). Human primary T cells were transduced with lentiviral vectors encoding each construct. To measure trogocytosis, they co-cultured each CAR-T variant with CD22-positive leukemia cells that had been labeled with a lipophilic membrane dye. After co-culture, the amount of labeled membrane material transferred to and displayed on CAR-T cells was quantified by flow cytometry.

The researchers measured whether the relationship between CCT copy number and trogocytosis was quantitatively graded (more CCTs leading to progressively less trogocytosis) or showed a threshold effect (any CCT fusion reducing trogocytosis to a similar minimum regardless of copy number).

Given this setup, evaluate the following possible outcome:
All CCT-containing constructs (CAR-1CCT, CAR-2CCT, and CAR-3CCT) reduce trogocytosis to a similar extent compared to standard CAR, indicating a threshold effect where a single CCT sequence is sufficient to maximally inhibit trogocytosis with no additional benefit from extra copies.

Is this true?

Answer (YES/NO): NO